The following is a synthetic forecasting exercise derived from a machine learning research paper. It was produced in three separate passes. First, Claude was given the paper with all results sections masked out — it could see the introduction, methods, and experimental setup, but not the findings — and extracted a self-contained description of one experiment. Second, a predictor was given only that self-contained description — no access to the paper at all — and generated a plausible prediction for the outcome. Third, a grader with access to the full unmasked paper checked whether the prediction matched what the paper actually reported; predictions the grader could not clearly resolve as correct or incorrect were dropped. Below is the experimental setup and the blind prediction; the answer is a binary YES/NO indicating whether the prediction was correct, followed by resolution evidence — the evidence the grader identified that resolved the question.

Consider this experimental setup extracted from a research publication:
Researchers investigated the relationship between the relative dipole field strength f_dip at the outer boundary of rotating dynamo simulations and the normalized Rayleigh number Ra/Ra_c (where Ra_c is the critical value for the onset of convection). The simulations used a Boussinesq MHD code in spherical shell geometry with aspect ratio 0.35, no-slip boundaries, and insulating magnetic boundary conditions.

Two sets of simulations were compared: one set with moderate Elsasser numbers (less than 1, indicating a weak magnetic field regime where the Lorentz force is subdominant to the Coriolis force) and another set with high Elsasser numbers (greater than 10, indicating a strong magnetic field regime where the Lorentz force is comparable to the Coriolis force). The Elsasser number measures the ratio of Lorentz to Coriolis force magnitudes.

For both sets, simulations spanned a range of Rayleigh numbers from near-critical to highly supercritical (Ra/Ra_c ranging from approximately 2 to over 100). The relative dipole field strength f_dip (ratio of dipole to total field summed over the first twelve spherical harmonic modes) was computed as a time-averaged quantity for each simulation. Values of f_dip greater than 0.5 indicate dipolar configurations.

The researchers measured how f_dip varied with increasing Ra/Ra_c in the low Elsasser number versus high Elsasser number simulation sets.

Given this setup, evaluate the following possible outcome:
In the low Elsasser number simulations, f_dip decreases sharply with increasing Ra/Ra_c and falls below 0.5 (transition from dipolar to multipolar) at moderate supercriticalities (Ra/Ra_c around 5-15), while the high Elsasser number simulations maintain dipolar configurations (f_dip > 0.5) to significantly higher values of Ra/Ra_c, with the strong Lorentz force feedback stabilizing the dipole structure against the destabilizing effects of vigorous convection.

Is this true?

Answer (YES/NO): NO